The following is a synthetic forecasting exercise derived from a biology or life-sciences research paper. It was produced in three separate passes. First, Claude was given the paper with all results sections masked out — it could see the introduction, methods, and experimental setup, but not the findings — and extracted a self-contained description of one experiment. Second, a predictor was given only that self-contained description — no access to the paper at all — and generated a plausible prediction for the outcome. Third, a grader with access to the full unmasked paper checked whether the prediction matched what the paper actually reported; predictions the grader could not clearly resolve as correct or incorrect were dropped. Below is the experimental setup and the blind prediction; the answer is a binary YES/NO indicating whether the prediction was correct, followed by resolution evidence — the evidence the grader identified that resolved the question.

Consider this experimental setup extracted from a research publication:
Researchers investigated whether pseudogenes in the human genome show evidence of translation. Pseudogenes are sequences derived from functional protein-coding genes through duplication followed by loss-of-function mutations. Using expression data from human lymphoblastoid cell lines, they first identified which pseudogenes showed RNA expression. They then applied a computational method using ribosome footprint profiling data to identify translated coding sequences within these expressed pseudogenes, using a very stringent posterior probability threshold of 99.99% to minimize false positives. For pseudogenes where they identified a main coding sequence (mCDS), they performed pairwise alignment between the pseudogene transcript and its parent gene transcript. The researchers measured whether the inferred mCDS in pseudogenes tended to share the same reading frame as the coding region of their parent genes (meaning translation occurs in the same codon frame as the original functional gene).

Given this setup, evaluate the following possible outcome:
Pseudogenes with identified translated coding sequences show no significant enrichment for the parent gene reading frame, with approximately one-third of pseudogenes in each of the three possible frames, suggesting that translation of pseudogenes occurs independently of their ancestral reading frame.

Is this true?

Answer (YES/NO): NO